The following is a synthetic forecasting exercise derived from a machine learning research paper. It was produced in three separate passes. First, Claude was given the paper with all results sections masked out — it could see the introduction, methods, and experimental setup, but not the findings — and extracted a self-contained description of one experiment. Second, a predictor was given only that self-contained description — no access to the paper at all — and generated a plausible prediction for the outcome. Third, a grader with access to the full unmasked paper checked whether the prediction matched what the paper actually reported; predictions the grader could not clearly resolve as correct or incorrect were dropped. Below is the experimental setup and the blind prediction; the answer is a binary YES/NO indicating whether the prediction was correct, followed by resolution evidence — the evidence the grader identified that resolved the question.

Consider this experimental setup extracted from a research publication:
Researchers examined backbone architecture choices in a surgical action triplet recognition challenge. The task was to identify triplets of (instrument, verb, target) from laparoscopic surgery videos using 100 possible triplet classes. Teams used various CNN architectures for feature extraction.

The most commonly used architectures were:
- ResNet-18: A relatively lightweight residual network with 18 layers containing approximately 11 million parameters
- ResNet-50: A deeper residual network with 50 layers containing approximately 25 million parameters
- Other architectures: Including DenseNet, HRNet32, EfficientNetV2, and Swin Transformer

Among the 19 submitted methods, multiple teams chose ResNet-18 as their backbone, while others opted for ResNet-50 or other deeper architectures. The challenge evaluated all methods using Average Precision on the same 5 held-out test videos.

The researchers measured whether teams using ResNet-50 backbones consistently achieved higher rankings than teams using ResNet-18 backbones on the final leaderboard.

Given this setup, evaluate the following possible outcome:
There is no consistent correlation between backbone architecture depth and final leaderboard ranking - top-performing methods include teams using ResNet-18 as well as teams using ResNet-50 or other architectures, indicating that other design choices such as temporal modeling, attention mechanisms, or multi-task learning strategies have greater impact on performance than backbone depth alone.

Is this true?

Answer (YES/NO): YES